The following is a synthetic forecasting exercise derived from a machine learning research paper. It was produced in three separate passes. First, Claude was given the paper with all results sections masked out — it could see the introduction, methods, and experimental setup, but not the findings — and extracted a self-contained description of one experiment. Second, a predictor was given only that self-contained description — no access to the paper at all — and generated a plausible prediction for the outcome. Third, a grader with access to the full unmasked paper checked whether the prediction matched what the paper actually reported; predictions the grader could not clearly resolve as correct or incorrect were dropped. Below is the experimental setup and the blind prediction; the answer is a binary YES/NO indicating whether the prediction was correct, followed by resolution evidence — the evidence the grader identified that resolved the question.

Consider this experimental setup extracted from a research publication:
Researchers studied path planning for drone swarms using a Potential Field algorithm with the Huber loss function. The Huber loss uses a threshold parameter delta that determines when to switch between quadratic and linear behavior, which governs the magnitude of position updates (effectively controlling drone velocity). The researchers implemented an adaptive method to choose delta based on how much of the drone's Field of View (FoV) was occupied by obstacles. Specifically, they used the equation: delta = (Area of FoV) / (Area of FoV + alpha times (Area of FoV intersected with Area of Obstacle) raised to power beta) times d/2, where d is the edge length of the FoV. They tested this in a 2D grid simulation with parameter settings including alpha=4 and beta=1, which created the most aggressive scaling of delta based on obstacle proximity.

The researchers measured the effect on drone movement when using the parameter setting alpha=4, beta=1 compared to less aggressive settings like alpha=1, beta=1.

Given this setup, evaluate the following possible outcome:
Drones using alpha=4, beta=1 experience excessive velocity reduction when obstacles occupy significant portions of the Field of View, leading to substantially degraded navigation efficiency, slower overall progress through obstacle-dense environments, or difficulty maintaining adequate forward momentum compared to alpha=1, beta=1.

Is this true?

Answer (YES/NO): YES